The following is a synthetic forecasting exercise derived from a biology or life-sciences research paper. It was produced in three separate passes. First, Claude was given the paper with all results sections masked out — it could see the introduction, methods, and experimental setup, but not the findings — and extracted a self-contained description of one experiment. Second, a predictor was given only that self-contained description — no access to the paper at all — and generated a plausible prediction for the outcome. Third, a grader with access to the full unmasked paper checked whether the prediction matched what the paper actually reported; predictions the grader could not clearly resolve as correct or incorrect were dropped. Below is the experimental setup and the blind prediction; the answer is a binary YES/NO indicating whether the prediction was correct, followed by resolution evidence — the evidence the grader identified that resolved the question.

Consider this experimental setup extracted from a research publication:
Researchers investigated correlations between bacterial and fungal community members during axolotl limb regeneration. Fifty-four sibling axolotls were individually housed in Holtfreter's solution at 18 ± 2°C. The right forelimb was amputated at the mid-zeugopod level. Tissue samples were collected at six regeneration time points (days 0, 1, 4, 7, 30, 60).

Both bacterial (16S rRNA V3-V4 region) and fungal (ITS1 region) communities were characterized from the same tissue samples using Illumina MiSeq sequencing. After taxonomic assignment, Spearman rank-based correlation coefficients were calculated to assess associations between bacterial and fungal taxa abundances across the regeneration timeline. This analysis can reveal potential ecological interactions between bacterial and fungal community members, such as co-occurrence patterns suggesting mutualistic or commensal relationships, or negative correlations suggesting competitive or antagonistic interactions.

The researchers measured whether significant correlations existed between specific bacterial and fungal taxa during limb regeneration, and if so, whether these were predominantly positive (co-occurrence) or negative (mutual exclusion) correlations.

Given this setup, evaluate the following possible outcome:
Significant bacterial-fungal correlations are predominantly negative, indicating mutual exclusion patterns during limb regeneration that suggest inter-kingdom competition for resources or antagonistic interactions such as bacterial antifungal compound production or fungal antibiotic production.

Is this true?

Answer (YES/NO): NO